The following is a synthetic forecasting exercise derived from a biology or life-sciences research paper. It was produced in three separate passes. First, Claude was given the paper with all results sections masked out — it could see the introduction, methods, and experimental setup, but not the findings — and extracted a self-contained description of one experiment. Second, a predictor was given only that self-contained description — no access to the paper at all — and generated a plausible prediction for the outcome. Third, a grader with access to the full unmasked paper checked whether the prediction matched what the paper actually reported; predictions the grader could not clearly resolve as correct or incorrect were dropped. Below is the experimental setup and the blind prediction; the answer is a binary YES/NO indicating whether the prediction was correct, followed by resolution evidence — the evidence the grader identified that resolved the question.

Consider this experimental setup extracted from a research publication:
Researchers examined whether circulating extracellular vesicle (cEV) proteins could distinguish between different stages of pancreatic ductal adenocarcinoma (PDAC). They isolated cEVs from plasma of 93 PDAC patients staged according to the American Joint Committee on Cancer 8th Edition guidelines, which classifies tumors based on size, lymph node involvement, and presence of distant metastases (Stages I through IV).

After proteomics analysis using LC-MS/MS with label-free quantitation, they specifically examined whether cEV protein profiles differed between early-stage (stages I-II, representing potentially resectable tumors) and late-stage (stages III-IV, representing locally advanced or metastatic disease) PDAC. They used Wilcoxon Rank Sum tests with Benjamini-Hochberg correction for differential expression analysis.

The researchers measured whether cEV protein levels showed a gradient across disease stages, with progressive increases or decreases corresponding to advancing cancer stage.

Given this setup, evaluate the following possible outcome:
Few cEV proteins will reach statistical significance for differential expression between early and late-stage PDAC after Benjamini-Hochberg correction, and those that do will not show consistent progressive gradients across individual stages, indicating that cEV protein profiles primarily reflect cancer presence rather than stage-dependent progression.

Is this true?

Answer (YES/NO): NO